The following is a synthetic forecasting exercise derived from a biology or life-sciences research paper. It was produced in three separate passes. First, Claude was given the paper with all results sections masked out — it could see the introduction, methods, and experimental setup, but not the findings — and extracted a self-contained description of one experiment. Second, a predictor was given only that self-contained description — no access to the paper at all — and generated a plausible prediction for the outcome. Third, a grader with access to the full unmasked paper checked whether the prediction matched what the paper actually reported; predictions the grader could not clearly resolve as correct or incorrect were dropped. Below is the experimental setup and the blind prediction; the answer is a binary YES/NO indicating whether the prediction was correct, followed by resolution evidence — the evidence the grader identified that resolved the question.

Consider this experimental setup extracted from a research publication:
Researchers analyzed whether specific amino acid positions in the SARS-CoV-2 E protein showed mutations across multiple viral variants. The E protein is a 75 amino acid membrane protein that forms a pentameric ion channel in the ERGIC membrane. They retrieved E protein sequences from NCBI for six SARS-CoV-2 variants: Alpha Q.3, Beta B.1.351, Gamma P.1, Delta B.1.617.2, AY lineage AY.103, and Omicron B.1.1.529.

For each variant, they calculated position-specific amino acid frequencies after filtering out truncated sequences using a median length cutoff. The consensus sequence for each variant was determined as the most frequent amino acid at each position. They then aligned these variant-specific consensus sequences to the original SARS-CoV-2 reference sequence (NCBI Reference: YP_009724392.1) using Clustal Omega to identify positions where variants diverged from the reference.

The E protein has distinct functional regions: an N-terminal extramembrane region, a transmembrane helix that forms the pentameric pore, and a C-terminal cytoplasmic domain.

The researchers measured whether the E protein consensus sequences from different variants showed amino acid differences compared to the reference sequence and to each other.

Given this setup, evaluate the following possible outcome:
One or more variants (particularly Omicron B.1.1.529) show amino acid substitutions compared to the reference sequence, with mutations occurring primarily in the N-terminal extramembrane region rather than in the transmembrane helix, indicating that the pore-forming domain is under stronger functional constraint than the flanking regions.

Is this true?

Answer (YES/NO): NO